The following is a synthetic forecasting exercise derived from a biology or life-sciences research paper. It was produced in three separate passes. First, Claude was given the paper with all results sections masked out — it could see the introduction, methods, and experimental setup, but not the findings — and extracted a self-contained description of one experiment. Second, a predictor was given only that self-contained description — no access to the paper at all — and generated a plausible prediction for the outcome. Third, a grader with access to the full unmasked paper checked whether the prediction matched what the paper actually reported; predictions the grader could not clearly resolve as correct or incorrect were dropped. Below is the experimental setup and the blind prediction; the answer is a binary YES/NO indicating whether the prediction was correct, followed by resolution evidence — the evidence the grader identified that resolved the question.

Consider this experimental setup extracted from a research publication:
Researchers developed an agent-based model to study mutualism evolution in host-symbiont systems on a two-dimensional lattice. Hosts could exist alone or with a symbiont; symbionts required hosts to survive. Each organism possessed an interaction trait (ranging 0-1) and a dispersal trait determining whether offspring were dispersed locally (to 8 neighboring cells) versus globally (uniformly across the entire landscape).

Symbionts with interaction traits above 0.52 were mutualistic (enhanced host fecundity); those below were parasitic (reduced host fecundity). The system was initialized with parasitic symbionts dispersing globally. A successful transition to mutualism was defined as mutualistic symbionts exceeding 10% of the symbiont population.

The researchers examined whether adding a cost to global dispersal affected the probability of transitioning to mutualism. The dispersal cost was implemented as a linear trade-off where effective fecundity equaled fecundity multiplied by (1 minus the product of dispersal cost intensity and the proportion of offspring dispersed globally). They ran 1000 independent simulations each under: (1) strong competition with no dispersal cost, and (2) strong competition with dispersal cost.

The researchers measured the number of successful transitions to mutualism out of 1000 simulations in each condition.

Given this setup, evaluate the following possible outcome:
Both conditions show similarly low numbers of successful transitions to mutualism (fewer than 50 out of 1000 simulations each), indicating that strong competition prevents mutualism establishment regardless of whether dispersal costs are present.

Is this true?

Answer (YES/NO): NO